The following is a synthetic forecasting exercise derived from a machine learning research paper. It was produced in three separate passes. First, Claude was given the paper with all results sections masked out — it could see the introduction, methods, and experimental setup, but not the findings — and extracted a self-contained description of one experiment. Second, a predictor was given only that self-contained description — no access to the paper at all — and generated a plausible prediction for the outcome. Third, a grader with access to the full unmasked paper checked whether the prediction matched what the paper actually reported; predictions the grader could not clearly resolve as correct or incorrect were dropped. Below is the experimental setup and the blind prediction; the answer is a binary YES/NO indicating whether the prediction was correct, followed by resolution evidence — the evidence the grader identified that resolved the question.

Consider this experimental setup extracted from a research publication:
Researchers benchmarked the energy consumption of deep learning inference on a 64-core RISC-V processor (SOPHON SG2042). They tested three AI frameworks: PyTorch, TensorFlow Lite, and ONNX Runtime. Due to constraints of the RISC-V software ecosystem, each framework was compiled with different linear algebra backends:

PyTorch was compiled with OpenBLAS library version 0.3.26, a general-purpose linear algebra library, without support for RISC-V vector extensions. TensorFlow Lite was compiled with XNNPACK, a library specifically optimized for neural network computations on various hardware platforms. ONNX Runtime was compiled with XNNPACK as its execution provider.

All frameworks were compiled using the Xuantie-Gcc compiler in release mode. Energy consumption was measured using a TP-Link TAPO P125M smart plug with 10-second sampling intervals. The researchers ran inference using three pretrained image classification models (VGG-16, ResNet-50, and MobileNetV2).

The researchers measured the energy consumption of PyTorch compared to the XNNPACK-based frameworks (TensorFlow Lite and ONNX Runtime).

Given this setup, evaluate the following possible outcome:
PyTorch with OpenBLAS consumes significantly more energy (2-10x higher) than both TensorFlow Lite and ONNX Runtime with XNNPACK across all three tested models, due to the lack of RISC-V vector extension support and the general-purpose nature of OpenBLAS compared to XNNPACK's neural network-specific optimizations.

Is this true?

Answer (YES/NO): NO